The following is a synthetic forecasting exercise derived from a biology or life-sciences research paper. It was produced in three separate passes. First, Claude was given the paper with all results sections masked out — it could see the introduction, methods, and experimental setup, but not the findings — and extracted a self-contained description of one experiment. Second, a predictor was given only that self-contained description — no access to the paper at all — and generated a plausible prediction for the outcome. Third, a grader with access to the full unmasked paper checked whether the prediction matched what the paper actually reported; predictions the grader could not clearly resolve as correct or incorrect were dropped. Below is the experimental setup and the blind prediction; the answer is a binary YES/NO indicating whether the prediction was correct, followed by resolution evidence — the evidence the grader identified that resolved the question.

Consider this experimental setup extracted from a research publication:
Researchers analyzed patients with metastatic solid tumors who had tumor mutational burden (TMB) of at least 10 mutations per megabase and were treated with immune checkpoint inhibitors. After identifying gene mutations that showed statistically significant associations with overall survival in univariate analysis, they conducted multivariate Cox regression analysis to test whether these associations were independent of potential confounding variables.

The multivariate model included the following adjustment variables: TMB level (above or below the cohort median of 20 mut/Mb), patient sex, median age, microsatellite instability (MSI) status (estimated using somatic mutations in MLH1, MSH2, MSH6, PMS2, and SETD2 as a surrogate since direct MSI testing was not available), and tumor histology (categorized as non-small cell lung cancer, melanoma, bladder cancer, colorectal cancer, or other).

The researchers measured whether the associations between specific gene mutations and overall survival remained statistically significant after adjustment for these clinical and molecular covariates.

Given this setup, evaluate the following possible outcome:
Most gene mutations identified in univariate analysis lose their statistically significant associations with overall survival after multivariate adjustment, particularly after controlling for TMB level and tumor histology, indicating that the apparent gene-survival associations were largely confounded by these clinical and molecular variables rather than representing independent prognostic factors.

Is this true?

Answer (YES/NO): NO